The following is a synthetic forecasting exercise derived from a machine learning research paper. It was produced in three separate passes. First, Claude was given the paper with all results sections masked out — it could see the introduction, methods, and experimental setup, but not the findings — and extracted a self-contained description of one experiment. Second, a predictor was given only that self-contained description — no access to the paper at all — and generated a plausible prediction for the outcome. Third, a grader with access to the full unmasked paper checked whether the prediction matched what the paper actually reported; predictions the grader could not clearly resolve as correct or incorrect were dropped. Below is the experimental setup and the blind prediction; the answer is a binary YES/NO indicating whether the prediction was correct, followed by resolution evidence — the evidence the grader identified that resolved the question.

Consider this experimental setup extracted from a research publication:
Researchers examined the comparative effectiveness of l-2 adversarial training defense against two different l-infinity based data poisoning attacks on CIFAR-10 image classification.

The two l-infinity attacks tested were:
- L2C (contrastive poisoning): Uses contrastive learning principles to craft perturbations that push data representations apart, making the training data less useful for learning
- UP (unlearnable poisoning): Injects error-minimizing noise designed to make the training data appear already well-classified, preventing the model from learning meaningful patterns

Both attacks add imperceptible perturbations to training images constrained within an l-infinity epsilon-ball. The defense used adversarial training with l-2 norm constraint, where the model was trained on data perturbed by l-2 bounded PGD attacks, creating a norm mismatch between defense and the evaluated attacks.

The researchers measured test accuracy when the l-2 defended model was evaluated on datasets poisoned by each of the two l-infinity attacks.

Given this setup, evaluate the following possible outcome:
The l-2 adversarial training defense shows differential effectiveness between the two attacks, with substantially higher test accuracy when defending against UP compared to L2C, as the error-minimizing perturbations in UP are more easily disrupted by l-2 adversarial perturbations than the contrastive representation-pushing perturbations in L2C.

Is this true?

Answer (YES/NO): NO